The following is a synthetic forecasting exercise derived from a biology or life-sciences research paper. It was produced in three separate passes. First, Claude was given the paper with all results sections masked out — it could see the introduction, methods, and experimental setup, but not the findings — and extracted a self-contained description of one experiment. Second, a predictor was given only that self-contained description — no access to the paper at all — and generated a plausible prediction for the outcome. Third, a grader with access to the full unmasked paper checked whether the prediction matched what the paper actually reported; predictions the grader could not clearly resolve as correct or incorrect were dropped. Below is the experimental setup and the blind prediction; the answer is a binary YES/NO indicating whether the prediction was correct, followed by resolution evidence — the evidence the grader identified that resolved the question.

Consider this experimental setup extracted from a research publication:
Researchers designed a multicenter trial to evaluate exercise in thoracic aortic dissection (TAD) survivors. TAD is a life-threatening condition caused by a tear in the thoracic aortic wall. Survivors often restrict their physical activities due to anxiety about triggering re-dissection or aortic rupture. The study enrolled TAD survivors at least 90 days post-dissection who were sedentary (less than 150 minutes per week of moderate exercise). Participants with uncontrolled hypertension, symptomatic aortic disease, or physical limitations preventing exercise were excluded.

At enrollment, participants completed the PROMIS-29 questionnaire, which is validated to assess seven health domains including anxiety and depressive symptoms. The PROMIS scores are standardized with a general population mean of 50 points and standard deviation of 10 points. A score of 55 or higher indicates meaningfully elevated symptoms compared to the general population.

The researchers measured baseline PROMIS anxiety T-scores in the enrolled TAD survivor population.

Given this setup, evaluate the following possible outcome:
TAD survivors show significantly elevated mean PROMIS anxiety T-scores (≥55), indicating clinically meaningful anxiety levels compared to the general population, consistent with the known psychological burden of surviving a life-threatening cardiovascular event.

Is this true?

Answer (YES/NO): NO